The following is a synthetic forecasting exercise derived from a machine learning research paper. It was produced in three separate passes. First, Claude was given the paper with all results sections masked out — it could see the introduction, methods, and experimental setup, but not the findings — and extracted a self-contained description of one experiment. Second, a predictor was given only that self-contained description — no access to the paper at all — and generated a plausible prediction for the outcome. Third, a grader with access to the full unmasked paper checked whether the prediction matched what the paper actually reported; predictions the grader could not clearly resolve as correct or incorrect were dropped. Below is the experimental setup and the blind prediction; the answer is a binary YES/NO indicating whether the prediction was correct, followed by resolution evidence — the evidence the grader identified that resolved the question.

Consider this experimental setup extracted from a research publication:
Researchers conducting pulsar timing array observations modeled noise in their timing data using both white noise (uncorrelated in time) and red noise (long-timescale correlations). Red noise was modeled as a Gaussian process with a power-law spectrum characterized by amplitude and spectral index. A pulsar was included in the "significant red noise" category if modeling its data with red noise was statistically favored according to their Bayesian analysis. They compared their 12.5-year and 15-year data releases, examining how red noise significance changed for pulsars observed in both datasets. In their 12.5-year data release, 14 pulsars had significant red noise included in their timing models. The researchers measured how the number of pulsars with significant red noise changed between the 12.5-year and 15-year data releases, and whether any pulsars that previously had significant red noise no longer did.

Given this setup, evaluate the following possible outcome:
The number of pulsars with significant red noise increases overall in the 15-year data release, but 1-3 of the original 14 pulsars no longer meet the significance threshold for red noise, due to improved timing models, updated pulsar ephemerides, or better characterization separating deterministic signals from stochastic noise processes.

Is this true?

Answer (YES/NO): YES